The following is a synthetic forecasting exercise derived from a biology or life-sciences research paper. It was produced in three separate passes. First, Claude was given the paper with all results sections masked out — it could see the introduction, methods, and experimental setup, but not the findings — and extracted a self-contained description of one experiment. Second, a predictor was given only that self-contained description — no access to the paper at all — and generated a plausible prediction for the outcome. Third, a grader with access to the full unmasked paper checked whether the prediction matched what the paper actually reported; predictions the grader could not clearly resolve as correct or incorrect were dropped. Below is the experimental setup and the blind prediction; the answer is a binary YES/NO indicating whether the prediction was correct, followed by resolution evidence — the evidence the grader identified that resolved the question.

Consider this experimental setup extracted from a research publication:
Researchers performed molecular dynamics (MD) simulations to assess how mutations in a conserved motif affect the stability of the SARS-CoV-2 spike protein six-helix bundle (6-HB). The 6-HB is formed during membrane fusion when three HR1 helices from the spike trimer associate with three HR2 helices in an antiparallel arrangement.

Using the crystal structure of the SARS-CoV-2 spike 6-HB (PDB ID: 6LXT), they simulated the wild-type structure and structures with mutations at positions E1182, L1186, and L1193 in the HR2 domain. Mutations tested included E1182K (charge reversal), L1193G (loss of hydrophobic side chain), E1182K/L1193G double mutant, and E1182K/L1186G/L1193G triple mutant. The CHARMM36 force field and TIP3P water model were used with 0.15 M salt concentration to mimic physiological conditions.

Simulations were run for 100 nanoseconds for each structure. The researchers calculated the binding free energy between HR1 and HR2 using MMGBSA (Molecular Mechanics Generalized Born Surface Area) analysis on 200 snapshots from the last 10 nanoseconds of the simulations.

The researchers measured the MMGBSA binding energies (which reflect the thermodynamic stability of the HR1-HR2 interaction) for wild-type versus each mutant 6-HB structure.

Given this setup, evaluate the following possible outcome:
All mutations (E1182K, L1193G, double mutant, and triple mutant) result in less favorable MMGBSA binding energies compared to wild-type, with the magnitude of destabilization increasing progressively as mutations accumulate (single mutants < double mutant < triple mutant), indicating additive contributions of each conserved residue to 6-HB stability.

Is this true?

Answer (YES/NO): NO